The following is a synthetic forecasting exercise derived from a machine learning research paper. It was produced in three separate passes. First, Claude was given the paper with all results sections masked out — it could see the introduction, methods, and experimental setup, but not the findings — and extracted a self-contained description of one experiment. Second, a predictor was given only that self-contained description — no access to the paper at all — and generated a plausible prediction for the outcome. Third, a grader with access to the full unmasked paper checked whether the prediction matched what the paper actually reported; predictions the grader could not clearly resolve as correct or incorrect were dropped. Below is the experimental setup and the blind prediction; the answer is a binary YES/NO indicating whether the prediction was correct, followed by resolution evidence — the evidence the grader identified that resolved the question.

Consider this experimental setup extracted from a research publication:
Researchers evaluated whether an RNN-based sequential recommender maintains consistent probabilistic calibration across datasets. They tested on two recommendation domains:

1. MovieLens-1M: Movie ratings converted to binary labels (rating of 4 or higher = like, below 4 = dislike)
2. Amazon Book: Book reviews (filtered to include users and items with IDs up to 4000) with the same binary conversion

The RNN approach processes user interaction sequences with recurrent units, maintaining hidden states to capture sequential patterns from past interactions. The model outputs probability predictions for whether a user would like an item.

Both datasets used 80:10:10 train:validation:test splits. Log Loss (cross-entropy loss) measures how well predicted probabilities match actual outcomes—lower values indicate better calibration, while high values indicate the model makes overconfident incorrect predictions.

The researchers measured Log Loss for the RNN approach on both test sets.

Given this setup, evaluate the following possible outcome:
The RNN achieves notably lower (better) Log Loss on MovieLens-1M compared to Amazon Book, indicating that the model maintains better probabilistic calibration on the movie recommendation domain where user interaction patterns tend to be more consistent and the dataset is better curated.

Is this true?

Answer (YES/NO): NO